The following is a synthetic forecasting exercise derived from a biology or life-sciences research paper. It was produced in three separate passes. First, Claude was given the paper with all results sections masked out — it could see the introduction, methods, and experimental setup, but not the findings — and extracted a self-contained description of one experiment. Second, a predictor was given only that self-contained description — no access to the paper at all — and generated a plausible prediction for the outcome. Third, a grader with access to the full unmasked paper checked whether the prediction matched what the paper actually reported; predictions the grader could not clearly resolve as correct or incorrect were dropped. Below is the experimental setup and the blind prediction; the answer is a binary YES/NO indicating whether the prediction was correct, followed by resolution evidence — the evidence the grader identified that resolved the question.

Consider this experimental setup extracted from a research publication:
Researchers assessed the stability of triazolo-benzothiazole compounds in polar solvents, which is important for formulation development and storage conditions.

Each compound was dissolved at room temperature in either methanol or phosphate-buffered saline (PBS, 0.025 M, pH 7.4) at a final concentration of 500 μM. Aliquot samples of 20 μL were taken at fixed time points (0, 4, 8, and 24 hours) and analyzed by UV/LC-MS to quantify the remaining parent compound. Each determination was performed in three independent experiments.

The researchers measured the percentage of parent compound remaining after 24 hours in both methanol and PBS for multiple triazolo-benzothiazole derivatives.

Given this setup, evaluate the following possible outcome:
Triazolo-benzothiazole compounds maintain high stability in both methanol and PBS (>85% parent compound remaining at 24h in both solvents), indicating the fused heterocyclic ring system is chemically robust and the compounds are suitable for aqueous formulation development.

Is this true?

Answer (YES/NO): YES